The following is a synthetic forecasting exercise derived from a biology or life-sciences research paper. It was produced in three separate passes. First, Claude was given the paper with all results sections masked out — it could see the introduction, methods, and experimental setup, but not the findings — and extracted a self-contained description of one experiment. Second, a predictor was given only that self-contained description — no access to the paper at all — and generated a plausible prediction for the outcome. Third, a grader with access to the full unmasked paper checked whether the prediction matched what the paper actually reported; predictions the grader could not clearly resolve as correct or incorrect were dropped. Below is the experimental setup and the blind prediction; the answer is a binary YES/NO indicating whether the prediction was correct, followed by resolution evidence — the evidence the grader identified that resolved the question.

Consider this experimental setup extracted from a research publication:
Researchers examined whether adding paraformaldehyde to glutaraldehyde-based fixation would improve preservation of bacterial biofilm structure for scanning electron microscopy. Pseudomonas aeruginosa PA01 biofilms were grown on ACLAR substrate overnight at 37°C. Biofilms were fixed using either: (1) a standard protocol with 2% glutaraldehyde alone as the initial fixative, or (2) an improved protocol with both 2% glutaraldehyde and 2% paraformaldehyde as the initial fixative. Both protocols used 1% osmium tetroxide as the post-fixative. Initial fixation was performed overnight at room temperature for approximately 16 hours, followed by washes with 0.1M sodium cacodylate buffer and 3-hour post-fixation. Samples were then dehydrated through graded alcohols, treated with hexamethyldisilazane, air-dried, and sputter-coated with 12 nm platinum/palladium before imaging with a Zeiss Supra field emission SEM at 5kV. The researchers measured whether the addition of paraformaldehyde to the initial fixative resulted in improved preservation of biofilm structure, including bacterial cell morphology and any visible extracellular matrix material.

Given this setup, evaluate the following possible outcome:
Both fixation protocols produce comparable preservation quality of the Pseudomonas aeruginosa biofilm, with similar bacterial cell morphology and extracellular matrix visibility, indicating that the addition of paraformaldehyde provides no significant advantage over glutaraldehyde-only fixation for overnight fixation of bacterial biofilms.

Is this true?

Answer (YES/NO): NO